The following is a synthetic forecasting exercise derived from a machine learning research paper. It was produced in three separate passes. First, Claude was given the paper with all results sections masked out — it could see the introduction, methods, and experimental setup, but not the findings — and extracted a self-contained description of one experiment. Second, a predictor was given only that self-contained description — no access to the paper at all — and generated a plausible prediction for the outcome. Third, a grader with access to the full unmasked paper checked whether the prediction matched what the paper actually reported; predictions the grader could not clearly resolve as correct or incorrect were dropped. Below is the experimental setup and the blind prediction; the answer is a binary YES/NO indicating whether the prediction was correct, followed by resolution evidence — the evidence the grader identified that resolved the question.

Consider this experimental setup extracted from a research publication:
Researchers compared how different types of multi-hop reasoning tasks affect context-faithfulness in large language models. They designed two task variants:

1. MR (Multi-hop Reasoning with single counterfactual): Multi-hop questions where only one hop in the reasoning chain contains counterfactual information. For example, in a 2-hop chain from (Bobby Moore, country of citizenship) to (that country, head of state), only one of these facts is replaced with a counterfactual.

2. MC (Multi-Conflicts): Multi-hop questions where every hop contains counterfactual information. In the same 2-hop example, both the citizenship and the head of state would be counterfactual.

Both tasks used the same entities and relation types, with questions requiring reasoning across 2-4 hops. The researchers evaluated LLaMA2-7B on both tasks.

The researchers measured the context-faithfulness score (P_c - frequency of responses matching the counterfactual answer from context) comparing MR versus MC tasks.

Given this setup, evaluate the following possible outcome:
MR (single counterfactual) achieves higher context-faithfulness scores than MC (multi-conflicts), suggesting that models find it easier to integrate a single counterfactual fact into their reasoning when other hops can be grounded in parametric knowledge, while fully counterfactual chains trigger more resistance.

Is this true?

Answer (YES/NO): YES